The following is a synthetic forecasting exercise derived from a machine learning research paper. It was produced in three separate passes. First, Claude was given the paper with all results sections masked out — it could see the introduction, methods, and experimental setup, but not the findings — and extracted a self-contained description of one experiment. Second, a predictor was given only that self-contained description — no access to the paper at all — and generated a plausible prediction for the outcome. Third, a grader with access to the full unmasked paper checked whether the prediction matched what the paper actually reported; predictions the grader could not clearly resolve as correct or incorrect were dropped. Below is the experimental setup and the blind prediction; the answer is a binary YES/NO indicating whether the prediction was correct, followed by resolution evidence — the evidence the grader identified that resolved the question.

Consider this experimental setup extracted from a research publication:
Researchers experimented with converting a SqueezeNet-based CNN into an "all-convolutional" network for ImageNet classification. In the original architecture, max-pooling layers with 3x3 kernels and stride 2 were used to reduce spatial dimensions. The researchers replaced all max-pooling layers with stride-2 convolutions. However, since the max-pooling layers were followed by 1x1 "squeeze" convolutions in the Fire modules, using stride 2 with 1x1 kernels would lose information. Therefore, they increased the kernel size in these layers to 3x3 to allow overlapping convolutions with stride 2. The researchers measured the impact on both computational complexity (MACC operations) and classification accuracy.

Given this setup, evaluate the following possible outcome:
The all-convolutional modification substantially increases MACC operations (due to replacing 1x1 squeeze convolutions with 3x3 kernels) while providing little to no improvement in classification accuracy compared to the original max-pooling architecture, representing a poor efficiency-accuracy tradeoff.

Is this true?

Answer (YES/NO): NO